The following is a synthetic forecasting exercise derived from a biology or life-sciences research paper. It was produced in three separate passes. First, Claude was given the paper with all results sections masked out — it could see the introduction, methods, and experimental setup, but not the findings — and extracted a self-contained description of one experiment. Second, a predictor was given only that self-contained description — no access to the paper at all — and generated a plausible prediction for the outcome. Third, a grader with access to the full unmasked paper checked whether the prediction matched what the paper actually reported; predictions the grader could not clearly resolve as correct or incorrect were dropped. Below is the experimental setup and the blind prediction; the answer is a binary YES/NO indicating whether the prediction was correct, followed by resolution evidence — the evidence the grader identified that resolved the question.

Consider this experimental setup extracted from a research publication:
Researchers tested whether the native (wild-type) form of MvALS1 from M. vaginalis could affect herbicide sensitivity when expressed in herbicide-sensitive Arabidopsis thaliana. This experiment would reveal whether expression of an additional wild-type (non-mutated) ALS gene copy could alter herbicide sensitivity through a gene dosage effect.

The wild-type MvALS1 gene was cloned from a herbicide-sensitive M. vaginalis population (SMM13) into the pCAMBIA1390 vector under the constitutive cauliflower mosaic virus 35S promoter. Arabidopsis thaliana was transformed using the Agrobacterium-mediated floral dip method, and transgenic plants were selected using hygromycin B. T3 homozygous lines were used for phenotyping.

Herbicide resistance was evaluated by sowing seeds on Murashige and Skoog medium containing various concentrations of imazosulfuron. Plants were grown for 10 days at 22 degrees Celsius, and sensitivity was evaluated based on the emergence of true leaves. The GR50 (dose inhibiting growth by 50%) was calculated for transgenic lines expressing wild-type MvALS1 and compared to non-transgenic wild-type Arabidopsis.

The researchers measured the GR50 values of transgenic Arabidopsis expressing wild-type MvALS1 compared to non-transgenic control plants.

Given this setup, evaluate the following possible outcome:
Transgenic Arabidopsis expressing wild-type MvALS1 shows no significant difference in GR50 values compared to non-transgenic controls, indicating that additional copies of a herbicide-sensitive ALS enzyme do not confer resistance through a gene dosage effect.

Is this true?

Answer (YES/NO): YES